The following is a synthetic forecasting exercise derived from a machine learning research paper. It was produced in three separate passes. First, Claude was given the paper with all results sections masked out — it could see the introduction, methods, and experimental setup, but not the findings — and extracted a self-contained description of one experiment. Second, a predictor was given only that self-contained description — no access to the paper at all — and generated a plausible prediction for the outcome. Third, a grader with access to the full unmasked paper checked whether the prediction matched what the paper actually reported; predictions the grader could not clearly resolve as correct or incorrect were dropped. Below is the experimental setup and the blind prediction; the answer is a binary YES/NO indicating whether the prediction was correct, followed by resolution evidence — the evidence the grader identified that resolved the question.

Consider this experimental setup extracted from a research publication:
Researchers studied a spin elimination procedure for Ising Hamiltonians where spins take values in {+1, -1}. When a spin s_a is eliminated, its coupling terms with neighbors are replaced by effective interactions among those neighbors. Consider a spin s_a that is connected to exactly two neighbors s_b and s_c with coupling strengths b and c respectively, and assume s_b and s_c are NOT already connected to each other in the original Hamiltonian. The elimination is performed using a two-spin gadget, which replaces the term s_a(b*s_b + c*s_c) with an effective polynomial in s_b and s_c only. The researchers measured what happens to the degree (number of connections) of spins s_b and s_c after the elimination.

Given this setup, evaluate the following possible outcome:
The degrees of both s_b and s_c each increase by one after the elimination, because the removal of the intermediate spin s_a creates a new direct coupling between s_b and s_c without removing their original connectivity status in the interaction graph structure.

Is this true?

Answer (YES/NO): YES